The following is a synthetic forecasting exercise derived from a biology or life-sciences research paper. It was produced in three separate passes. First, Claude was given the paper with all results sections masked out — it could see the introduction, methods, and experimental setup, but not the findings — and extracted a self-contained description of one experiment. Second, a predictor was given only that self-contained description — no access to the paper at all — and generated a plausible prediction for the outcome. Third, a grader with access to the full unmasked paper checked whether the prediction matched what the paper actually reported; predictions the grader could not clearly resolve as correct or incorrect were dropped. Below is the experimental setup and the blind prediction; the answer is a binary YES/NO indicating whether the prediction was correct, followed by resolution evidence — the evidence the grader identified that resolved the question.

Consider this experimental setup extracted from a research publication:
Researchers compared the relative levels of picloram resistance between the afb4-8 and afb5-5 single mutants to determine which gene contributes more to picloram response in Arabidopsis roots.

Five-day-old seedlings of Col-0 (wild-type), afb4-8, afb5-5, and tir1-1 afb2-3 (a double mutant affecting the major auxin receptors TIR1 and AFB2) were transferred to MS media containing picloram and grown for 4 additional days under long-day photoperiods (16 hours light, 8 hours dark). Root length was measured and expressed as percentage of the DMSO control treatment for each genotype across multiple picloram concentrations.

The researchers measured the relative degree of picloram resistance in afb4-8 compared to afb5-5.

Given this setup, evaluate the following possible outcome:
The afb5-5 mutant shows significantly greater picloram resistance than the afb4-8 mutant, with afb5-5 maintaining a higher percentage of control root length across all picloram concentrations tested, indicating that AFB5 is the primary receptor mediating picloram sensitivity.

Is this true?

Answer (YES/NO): YES